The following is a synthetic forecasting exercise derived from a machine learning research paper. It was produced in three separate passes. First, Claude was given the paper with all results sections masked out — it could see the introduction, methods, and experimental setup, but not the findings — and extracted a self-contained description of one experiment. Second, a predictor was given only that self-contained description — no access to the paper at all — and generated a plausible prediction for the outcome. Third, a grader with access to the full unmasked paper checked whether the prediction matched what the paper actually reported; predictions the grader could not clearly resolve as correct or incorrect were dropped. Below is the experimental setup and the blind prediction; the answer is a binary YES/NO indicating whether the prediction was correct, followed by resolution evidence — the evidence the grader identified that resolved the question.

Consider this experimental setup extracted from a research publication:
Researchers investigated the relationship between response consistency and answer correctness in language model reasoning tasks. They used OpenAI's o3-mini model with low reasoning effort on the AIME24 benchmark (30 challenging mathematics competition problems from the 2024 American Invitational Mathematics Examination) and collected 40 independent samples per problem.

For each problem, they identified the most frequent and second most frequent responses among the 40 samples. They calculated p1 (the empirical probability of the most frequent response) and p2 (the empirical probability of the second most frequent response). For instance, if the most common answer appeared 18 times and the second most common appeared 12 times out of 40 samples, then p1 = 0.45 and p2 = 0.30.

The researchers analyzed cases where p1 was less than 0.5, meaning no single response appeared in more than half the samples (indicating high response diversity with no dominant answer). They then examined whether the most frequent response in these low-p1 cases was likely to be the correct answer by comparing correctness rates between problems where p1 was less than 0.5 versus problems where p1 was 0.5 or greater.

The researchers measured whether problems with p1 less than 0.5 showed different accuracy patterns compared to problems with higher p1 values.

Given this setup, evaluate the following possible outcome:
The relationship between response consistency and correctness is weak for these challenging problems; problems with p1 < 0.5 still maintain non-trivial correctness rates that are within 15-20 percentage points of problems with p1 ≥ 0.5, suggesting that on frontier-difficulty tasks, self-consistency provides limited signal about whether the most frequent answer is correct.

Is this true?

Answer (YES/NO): NO